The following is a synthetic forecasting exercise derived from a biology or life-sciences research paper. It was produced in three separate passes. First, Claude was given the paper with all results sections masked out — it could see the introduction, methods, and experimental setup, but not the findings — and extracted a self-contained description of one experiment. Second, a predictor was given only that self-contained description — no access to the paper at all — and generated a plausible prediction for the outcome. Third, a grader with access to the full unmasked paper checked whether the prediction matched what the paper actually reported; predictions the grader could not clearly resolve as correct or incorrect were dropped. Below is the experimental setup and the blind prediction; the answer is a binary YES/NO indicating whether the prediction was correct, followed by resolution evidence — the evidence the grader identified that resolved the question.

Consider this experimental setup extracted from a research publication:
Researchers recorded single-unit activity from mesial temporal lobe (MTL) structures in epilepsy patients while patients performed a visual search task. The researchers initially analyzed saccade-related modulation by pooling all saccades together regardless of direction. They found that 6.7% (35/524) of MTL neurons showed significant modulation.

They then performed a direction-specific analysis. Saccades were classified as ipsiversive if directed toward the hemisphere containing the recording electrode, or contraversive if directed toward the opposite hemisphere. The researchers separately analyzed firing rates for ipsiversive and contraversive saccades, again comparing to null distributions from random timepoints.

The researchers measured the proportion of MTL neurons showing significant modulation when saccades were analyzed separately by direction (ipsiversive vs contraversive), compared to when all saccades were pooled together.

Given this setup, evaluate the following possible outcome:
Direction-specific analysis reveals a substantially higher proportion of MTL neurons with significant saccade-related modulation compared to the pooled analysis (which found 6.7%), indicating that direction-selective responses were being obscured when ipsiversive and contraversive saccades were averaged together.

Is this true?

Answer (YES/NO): YES